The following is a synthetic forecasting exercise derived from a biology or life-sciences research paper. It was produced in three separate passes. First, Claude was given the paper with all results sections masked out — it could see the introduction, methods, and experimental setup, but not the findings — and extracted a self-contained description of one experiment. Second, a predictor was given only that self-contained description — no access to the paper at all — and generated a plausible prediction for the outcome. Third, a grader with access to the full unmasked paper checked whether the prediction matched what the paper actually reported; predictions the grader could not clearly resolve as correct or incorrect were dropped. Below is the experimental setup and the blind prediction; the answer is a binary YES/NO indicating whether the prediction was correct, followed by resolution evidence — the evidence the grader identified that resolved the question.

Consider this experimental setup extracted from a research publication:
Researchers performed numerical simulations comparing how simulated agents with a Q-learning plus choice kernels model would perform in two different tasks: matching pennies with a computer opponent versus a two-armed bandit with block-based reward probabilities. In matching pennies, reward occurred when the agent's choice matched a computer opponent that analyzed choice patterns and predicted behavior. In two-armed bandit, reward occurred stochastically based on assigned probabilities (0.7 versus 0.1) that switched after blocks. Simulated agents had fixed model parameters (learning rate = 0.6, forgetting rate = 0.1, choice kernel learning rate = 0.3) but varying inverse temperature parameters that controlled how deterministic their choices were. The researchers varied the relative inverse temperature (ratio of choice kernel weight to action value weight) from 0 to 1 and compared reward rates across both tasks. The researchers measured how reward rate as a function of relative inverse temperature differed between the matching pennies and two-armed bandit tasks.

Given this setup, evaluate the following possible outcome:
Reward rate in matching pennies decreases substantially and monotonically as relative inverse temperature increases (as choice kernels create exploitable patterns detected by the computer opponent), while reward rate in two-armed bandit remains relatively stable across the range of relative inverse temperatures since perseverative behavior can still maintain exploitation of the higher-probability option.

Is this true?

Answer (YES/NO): NO